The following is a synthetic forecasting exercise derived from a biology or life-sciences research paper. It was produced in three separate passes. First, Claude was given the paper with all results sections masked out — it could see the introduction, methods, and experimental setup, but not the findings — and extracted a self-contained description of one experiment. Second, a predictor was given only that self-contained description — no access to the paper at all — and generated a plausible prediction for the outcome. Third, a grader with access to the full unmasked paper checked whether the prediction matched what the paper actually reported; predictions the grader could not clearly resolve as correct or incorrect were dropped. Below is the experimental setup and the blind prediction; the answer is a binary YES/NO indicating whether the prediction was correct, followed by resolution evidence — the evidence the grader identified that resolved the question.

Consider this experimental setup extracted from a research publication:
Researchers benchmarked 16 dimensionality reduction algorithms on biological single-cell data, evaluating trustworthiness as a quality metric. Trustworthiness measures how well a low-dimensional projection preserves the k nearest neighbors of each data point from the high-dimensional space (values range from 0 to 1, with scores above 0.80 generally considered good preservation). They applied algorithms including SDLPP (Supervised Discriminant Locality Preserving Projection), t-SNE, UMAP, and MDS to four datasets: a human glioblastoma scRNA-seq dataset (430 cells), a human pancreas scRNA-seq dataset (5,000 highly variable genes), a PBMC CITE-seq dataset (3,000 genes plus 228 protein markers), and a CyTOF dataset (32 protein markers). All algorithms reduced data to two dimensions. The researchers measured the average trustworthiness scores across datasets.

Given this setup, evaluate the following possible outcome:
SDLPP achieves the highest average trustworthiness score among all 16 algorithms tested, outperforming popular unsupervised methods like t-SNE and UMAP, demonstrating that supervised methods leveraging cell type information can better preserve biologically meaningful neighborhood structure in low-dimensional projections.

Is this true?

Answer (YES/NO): YES